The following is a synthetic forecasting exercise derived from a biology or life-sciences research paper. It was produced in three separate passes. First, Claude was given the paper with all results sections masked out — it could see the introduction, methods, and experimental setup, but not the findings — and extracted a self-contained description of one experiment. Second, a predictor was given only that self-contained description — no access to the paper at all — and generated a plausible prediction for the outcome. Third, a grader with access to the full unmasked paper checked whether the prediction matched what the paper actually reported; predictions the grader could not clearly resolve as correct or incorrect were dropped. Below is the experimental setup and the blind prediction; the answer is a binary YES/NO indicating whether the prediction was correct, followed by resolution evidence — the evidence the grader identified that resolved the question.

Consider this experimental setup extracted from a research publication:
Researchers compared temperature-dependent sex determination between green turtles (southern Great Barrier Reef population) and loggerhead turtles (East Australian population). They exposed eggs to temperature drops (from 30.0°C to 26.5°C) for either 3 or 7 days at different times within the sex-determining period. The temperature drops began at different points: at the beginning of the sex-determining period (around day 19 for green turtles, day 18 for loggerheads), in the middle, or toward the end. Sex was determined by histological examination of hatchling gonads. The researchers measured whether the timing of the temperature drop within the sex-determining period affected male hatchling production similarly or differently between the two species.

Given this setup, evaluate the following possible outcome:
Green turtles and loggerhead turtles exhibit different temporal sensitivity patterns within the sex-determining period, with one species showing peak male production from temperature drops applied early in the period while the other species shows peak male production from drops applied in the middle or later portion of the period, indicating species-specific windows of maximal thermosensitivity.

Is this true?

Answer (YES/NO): NO